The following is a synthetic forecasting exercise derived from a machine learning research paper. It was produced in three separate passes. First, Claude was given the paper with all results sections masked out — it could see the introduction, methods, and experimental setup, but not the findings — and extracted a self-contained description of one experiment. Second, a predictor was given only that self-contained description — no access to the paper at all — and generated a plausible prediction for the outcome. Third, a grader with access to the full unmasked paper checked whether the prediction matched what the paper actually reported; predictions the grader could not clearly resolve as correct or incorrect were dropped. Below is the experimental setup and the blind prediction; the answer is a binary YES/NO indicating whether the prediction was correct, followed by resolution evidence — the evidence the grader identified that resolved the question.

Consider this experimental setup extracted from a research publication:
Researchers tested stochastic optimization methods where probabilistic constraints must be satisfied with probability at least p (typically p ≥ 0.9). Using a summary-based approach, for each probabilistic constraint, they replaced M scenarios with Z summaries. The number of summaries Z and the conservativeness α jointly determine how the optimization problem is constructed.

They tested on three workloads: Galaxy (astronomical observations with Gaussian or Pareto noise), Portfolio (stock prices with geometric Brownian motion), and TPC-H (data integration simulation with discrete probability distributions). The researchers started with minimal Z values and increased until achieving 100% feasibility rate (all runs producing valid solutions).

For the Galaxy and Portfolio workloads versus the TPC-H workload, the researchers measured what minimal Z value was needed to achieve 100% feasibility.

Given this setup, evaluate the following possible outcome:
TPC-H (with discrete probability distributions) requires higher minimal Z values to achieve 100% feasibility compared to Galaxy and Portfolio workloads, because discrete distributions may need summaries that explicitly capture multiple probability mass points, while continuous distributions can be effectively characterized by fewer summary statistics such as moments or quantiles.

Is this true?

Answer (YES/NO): YES